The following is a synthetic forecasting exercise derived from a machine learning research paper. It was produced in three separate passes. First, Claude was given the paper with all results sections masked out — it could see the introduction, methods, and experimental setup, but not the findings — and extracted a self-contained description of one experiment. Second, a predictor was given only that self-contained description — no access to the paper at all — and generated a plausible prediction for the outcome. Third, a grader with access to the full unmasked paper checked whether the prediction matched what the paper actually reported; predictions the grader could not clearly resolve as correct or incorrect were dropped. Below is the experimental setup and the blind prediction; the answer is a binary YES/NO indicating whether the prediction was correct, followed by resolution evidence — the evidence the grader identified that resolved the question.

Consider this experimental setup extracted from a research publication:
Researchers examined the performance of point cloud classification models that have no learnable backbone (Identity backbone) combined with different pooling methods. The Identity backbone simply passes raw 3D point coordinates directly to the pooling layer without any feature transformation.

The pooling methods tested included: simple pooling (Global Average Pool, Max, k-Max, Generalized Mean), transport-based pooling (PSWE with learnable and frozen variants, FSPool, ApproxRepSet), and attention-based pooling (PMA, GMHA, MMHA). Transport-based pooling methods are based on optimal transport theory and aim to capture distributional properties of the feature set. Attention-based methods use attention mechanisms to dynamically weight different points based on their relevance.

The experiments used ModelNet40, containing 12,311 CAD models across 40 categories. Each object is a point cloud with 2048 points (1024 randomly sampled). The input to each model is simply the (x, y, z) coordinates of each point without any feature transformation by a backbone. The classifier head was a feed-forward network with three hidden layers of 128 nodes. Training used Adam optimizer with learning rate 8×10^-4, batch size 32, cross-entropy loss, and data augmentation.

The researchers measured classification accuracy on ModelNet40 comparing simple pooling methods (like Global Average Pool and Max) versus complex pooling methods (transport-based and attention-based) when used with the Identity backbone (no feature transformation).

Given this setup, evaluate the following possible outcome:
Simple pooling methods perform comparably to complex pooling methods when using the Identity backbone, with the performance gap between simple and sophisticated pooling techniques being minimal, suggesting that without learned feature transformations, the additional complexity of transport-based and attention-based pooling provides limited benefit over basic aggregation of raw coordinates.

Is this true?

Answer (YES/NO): NO